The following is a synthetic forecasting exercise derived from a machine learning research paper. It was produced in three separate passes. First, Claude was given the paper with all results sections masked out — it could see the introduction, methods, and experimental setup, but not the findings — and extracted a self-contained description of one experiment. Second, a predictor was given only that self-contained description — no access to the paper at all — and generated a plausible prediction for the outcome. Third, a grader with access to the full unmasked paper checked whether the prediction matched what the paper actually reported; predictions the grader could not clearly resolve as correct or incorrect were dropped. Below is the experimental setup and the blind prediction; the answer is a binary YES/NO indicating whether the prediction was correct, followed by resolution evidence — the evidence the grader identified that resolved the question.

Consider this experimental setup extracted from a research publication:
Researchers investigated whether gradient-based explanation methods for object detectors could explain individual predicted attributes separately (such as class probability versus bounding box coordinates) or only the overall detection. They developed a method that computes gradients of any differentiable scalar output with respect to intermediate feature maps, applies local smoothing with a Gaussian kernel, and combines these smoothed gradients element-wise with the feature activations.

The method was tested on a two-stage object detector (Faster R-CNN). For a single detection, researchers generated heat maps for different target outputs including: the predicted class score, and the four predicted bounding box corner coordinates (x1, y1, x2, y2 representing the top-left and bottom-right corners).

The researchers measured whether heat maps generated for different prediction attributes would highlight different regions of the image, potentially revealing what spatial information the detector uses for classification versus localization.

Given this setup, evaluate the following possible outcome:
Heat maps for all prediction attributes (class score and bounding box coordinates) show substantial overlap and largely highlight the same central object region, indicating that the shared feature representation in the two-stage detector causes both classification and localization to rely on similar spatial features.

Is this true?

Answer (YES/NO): NO